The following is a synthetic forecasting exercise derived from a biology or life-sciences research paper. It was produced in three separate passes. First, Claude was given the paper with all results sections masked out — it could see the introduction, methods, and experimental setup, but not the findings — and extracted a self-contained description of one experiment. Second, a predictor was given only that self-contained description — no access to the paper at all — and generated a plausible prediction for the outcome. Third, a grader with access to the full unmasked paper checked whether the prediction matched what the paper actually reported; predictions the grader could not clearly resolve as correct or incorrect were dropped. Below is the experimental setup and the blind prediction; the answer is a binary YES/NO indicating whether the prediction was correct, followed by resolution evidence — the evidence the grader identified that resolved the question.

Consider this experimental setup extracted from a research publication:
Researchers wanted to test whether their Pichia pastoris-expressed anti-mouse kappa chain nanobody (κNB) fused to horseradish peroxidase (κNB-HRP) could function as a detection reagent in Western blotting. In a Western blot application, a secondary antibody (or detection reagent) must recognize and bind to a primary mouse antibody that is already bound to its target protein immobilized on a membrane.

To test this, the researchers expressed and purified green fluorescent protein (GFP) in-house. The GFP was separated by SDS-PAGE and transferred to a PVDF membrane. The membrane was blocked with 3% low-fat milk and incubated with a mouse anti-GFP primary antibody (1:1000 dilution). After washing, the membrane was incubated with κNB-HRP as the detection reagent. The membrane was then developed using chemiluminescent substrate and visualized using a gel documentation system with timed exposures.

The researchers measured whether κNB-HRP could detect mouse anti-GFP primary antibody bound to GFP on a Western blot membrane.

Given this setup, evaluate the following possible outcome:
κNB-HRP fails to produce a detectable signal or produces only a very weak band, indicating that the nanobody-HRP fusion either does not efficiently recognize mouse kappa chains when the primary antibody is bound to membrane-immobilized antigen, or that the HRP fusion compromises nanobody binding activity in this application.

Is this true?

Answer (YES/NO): NO